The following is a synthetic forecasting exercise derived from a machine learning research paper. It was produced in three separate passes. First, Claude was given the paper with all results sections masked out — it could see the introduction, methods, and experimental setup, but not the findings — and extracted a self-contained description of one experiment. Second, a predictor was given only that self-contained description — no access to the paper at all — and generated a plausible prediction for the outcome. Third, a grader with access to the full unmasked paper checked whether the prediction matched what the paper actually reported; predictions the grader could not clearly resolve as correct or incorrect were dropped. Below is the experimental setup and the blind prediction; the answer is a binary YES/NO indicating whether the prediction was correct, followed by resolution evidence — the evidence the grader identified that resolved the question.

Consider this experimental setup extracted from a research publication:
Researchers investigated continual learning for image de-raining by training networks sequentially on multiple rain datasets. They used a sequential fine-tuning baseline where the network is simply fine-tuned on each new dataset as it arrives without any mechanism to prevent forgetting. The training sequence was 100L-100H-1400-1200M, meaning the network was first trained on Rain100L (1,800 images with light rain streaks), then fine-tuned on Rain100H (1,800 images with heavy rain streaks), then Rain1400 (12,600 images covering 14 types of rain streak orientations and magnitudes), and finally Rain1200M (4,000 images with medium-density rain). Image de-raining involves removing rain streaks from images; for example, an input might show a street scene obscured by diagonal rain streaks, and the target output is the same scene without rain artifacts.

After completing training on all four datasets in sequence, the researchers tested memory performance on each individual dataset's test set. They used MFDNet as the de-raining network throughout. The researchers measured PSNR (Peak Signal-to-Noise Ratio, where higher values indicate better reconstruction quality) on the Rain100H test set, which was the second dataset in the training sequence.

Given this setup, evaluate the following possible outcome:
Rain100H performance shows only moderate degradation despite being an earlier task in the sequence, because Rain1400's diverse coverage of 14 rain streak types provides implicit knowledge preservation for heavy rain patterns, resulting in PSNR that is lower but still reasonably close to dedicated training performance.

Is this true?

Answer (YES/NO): NO